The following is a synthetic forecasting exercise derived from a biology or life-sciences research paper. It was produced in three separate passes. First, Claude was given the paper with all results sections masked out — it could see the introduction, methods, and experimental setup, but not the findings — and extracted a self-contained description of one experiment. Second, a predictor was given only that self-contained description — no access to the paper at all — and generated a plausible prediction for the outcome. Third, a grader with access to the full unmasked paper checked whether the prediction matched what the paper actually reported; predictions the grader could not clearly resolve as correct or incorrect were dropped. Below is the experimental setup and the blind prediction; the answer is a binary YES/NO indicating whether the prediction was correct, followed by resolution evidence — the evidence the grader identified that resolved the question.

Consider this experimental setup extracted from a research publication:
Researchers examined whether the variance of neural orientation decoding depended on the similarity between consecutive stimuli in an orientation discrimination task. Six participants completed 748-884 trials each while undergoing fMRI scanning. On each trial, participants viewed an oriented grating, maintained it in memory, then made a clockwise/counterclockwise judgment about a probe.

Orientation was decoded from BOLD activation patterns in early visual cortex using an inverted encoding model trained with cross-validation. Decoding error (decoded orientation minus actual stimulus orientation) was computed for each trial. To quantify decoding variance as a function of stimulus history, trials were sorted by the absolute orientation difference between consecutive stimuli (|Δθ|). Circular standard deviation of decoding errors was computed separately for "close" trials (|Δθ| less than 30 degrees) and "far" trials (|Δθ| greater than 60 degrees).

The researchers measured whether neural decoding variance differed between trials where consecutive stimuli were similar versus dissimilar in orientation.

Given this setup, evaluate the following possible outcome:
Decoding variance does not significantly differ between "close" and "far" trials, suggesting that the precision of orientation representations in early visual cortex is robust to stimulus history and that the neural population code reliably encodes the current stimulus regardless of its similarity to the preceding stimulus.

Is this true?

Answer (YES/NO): NO